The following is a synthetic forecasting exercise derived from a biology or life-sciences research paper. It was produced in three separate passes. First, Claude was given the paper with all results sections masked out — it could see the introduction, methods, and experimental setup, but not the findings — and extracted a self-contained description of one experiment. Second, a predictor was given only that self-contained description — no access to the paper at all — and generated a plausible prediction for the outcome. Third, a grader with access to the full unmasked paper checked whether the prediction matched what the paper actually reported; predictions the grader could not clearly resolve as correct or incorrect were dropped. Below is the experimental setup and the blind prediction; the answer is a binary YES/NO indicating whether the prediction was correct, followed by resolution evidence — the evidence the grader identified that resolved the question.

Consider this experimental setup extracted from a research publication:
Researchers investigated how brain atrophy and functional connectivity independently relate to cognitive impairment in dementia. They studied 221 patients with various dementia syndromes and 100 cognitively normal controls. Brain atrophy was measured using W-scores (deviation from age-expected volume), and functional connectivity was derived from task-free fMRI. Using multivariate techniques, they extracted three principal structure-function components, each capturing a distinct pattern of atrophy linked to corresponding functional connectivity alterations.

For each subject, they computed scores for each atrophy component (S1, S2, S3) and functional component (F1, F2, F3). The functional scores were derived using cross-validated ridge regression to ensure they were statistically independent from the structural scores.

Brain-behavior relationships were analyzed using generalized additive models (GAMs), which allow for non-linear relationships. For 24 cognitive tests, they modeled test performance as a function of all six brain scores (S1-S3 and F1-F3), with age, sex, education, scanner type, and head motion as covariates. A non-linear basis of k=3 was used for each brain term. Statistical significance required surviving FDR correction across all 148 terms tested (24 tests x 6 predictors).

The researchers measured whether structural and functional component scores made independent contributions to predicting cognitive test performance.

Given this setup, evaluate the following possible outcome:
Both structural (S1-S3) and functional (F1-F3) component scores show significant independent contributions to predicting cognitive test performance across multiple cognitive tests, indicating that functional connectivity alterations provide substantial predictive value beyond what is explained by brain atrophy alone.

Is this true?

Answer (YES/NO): NO